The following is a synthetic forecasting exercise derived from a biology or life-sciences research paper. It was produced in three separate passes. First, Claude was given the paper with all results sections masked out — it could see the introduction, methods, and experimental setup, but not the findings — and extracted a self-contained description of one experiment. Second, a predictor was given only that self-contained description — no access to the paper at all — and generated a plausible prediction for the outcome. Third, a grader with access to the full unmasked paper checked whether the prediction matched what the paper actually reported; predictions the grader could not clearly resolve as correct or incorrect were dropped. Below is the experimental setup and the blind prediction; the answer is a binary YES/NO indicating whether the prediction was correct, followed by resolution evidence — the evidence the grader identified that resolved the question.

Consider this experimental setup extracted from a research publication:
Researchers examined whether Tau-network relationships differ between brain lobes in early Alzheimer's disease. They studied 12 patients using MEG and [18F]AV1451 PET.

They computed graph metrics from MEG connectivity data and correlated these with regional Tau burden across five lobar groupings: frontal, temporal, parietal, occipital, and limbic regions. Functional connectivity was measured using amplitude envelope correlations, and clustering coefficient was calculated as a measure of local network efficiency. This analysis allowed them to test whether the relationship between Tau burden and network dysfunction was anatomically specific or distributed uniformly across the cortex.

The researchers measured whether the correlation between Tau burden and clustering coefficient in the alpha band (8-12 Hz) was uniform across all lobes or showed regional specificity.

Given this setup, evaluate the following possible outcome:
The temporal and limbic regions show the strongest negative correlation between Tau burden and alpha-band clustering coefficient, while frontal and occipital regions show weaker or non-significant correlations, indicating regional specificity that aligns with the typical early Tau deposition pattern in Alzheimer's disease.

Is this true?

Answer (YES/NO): NO